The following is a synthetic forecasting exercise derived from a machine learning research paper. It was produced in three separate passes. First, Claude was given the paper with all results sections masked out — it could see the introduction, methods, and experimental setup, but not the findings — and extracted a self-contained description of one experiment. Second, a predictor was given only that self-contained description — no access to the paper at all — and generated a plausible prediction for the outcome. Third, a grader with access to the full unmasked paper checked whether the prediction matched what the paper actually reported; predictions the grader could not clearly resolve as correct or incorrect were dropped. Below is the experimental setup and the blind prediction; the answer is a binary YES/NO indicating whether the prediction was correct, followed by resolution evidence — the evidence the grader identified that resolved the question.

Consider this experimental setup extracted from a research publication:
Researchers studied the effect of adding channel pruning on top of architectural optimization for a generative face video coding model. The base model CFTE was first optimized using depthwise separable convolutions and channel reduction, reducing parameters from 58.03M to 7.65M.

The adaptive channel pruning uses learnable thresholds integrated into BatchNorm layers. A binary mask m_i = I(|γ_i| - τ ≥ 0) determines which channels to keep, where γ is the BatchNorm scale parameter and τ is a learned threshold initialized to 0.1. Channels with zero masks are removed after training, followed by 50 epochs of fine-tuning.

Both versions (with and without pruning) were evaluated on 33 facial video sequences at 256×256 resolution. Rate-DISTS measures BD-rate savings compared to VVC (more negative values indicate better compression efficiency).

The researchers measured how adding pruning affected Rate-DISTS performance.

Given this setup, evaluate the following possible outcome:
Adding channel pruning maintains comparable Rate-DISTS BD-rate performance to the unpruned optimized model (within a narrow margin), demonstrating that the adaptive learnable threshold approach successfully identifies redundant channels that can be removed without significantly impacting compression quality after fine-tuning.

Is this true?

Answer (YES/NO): YES